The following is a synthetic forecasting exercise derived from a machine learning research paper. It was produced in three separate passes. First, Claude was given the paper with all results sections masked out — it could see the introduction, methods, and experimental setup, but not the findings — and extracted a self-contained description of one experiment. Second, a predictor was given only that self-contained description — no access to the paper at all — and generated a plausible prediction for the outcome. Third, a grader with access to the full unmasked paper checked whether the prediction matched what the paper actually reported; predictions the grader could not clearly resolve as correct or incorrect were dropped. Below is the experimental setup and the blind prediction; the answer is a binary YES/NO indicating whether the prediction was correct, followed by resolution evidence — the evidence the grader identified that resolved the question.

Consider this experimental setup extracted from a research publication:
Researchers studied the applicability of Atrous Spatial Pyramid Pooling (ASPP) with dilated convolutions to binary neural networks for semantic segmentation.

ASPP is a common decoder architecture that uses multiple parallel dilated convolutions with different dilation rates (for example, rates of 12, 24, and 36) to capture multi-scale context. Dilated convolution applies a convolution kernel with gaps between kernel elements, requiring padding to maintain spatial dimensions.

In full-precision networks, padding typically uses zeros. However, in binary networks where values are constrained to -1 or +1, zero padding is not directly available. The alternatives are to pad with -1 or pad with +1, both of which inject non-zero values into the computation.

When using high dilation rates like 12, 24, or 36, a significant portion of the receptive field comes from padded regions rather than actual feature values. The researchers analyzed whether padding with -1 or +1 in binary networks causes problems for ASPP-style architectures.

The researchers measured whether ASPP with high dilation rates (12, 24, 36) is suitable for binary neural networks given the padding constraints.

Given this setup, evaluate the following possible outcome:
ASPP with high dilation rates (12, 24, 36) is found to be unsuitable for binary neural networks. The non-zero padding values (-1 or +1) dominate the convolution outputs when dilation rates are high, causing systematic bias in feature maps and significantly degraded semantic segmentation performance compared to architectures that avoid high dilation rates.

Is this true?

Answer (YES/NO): YES